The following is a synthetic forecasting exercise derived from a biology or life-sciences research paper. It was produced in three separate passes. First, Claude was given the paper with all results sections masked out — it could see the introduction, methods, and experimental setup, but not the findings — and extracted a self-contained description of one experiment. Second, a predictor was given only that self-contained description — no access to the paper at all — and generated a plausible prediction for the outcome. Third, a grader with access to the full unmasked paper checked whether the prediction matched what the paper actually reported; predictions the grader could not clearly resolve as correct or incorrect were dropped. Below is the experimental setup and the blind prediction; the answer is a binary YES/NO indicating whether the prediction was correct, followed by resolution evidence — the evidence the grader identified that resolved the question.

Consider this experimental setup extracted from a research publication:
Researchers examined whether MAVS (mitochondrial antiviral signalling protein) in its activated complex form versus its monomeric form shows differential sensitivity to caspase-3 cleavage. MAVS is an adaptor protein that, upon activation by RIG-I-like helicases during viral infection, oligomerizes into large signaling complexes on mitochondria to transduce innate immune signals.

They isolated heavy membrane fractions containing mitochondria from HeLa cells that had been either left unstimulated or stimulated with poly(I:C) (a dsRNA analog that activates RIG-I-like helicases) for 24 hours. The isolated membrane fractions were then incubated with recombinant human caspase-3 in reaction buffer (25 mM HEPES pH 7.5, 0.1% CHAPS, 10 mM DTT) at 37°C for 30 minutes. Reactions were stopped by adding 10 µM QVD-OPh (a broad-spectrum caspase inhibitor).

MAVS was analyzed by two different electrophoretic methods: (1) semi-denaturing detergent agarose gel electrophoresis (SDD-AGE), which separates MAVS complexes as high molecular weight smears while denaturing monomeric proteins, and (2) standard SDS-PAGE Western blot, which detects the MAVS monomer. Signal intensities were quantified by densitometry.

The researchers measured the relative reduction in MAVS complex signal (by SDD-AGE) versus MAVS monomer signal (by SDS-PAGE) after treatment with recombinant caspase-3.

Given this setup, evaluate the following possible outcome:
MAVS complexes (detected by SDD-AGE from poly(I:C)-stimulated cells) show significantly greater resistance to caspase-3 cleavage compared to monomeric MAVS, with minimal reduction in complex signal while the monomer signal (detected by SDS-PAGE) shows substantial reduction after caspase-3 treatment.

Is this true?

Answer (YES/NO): NO